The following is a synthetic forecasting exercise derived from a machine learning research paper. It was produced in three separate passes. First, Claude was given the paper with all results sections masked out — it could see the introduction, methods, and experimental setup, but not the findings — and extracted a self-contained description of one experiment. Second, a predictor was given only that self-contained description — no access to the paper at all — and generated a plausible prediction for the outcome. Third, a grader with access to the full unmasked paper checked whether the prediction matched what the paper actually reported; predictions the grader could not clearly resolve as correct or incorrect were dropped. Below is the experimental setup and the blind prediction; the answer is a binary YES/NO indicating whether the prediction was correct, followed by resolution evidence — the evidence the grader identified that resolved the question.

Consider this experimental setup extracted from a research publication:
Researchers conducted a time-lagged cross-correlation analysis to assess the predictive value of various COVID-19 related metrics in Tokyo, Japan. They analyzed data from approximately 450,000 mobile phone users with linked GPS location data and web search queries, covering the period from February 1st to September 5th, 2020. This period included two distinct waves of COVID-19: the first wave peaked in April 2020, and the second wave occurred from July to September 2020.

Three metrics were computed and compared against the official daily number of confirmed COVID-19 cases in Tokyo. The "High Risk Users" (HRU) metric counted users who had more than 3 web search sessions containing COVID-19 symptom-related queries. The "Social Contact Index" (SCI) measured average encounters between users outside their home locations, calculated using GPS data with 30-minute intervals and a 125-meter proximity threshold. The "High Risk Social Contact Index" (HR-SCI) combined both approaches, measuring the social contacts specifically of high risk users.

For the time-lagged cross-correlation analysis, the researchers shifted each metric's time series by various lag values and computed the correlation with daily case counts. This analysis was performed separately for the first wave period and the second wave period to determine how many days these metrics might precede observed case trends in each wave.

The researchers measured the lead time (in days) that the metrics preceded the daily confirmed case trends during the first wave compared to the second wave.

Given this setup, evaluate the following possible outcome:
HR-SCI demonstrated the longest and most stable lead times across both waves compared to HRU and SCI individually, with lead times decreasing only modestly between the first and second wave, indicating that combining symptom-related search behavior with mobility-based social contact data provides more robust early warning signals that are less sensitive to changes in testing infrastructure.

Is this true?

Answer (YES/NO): NO